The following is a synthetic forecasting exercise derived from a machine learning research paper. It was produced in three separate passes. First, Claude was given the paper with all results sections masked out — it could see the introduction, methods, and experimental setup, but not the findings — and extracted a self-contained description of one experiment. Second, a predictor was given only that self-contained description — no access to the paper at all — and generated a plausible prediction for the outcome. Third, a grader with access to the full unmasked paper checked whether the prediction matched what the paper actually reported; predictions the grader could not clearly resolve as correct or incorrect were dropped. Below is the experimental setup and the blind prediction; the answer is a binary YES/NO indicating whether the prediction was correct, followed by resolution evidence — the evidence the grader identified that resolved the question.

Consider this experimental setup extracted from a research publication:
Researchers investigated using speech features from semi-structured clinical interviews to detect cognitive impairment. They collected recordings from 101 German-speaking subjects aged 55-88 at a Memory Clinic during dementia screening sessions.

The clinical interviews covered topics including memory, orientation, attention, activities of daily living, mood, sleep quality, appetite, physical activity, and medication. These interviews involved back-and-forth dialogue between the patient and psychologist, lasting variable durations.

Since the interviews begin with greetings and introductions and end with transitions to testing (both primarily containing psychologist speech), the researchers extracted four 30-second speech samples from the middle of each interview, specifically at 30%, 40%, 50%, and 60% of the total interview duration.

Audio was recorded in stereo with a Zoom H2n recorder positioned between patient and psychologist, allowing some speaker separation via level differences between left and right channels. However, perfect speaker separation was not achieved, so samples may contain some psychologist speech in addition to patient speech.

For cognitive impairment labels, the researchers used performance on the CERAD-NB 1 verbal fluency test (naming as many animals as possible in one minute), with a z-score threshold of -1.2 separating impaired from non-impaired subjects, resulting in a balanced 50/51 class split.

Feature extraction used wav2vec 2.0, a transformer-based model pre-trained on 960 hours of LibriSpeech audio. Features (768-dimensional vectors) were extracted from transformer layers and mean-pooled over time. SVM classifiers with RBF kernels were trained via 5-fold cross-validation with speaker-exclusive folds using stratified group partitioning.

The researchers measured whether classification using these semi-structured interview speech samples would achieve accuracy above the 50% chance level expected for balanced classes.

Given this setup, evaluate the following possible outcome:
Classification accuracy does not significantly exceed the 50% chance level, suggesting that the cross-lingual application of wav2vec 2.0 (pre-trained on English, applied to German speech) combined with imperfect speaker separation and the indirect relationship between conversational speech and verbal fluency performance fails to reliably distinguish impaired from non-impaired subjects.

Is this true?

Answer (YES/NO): NO